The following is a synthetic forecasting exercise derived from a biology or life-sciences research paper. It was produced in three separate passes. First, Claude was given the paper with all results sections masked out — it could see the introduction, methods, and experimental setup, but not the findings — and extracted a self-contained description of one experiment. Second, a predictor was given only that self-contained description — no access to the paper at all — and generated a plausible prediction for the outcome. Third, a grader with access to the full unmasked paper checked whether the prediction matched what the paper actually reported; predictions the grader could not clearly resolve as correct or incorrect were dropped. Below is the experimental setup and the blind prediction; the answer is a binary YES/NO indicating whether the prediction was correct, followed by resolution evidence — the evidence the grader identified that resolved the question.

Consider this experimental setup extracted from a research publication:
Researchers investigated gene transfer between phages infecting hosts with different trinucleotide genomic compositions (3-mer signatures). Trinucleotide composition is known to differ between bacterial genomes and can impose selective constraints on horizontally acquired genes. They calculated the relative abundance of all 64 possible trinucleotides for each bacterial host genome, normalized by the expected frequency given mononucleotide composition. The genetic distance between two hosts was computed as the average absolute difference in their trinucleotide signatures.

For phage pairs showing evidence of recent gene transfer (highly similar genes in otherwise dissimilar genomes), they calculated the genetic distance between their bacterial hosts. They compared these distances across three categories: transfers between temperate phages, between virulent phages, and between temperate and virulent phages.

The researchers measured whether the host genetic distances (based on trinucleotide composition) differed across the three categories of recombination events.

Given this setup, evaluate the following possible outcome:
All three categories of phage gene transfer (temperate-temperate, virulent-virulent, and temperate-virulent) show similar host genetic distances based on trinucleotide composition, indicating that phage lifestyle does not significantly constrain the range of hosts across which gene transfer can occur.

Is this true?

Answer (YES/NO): NO